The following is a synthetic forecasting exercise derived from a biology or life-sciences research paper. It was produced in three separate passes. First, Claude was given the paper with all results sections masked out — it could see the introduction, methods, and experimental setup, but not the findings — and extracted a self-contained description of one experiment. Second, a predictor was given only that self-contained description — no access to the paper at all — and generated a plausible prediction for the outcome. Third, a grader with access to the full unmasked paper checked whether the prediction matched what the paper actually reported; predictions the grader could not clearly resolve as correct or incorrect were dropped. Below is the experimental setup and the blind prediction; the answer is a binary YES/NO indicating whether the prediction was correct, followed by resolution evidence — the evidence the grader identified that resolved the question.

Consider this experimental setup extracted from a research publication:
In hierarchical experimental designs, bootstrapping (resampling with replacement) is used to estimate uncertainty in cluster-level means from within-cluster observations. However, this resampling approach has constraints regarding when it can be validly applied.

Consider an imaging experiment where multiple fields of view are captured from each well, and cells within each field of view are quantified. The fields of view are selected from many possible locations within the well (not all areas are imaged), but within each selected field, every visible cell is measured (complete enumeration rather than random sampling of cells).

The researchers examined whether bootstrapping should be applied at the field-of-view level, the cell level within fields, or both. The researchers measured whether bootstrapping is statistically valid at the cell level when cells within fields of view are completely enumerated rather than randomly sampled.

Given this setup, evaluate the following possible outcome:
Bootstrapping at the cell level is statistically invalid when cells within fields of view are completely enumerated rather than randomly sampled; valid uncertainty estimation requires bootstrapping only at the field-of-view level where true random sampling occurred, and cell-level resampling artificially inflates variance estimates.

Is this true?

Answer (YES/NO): NO